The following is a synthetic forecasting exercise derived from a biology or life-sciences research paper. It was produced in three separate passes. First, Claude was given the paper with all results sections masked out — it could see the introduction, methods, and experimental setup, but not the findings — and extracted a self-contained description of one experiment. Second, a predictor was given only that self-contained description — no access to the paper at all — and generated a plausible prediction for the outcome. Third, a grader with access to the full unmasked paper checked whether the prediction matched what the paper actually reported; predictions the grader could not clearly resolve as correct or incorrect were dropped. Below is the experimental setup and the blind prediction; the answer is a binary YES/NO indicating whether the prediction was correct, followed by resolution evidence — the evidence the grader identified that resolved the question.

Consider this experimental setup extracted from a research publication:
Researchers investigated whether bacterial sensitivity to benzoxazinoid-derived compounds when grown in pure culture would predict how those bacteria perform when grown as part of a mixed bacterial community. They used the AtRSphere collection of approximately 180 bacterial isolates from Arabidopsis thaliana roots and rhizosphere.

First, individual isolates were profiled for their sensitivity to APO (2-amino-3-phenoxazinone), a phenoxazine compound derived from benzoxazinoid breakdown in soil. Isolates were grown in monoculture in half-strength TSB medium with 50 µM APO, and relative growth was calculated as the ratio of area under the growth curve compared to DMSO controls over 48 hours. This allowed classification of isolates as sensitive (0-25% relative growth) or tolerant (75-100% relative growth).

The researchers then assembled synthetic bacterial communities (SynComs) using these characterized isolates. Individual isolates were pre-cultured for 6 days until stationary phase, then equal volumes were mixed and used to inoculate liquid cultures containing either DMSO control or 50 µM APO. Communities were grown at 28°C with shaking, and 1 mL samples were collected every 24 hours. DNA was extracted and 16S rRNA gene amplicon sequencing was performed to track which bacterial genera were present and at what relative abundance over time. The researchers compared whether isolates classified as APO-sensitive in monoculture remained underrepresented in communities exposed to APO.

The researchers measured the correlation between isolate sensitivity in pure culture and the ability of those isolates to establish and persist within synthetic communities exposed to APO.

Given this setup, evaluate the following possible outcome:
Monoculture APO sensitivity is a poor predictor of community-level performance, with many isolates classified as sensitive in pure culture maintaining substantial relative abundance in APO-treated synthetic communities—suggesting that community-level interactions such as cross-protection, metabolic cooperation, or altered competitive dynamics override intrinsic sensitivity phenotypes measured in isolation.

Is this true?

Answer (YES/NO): YES